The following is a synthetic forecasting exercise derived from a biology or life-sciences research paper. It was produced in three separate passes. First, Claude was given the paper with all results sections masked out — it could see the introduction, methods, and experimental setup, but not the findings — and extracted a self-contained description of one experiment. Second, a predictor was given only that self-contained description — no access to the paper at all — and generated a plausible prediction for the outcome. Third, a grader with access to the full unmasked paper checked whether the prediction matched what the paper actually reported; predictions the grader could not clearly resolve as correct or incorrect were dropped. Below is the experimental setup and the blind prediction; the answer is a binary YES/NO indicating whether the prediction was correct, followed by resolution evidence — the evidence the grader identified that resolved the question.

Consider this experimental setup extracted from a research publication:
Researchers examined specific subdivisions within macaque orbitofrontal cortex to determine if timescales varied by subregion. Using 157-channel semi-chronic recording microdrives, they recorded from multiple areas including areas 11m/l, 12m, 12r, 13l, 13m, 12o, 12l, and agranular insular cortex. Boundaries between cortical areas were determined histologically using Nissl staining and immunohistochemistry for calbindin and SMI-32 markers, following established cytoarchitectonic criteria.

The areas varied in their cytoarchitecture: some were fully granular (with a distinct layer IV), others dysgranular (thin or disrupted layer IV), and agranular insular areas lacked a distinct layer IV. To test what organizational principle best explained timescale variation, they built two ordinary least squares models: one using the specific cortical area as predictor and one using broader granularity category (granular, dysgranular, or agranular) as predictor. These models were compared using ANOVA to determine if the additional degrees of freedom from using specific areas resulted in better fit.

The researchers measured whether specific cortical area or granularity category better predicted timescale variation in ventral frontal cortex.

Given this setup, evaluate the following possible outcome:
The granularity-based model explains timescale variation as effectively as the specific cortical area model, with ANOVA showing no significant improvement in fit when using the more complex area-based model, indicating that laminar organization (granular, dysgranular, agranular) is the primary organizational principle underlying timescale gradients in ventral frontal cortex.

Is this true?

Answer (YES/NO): NO